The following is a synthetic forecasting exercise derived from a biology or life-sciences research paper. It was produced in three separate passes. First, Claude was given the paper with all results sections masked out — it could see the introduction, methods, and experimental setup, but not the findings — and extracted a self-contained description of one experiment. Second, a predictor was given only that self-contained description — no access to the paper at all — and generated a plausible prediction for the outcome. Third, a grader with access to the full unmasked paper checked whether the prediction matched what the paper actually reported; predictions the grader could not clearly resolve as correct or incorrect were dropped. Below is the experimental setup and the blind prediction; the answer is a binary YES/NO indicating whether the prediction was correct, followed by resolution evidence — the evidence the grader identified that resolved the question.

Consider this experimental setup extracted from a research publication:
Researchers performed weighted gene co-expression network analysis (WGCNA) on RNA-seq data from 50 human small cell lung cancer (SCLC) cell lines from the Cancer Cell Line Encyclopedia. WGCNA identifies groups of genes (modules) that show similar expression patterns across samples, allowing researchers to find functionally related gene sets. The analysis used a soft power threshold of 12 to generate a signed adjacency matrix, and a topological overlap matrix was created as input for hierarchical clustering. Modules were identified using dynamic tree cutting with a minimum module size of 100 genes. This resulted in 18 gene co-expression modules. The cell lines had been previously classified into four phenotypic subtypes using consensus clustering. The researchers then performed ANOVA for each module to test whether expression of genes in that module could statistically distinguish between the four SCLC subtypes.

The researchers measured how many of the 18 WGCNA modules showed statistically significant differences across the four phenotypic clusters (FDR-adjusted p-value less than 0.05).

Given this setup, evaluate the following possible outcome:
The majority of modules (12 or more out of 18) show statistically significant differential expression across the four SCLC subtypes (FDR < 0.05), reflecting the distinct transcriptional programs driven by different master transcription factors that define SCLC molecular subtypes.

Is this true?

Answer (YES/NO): NO